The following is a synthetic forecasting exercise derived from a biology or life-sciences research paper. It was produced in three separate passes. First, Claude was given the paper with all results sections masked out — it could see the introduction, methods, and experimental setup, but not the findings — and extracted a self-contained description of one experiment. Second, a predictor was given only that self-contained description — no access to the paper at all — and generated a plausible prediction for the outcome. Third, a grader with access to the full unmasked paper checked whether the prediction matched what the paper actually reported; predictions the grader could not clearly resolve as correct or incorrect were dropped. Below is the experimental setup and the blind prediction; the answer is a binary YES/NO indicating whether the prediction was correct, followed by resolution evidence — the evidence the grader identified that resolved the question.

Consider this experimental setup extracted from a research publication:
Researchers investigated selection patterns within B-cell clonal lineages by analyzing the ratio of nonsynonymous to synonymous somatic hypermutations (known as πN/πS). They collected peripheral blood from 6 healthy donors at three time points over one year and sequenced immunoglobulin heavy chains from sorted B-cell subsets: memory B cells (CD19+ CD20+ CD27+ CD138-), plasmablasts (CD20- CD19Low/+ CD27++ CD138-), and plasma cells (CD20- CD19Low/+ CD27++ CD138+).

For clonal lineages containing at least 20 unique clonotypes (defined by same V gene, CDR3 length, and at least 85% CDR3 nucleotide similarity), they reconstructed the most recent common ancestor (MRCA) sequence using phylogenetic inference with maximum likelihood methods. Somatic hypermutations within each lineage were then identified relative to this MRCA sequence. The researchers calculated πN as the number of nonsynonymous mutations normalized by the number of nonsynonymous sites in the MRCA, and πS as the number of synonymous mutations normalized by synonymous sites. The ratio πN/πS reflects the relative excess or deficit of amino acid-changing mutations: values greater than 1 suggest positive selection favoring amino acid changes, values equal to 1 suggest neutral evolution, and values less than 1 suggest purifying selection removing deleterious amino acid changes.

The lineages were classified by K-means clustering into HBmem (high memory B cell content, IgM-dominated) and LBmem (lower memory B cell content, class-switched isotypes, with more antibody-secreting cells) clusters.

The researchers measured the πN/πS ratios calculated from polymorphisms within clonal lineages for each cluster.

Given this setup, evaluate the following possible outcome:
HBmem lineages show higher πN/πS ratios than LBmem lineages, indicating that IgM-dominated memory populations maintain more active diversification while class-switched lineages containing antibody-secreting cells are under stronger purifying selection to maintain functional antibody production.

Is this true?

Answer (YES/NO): YES